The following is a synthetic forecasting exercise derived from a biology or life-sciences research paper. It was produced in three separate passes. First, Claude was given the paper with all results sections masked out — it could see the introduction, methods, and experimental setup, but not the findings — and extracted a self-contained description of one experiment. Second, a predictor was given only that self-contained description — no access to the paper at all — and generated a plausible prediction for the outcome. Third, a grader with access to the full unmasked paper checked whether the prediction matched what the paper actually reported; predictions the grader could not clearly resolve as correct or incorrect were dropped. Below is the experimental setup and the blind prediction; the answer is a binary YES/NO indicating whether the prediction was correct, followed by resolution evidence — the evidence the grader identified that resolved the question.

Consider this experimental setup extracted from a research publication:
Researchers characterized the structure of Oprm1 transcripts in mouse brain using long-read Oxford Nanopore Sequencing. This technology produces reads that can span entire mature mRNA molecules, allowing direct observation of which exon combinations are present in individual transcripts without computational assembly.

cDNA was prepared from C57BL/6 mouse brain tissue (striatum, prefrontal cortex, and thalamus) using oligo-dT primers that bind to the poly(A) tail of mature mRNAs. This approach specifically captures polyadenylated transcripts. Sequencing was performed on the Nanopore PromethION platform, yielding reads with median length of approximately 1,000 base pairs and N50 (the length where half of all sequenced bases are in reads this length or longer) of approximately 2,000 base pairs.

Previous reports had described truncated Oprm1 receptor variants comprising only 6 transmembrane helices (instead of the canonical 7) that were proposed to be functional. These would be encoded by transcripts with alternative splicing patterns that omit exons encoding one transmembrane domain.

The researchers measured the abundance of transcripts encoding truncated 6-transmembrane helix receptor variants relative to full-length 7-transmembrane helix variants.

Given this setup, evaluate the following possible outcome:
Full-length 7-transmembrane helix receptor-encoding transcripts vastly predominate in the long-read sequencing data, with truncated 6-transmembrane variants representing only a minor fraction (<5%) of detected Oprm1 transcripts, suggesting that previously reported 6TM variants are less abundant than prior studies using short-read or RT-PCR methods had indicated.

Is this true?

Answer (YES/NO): YES